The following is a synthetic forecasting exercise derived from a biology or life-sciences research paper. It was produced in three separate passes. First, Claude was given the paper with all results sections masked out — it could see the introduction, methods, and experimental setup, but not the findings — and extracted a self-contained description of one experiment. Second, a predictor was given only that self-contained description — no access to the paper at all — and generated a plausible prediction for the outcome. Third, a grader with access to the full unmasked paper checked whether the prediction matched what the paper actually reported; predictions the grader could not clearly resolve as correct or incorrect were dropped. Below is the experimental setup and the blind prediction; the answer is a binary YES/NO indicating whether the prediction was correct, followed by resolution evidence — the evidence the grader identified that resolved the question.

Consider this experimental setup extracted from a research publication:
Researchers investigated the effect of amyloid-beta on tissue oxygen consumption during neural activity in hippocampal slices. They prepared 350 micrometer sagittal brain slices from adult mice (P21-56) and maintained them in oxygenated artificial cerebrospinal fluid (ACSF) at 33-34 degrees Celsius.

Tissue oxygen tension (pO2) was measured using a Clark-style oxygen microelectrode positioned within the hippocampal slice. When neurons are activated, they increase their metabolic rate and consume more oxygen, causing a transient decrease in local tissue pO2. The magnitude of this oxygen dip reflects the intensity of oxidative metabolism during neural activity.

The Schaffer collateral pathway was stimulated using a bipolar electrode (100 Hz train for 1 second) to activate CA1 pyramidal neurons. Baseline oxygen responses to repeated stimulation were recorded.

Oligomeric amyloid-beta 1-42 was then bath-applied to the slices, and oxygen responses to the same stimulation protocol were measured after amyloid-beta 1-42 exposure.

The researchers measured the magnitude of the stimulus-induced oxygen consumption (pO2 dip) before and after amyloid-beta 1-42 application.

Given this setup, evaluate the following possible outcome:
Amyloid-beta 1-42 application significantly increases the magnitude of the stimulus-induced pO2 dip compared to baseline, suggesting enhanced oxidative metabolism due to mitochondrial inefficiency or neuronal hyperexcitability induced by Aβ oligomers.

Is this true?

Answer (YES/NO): YES